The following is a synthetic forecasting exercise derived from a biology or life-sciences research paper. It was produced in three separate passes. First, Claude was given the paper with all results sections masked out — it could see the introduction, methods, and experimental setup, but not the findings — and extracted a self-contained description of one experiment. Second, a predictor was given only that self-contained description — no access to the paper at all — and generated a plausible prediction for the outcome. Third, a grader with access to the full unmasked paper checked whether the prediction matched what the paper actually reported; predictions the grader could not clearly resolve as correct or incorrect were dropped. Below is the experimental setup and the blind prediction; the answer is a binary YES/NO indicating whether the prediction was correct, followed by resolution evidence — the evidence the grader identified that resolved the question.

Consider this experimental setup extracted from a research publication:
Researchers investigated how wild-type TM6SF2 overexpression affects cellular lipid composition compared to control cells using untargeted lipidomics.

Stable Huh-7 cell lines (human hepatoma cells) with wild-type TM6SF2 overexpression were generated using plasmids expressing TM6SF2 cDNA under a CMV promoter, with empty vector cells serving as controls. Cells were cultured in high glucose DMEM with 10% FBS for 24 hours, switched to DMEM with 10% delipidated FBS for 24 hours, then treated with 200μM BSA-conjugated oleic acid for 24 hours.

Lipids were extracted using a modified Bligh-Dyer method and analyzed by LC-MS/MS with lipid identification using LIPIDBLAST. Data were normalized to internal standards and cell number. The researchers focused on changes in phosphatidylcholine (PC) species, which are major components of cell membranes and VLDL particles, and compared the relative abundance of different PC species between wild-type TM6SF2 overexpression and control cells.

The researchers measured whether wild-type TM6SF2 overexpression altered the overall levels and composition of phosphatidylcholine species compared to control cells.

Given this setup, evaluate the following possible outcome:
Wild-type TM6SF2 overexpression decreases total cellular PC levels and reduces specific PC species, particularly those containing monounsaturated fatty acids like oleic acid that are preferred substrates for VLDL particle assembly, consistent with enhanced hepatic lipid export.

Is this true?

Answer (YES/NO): NO